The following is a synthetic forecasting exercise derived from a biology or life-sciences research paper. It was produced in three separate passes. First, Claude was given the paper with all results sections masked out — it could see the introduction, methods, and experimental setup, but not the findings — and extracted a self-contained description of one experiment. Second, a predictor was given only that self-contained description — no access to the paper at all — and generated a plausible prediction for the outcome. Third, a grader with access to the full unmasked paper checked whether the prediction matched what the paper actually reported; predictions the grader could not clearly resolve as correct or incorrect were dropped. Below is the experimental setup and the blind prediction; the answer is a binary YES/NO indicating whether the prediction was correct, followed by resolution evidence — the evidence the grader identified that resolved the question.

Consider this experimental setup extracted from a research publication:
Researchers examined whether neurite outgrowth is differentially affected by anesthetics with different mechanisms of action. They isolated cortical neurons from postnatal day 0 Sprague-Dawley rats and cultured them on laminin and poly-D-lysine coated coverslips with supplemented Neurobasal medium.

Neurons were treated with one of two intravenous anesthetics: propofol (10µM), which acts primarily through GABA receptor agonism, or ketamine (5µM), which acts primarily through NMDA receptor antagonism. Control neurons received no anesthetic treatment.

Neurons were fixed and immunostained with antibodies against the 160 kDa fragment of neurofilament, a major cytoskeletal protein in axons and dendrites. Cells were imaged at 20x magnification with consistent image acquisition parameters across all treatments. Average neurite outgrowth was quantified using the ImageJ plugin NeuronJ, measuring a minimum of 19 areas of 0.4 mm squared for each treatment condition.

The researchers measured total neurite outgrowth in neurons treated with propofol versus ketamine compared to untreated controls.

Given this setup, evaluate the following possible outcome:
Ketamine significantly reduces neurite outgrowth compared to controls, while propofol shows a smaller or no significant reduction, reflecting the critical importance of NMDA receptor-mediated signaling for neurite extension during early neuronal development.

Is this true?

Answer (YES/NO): NO